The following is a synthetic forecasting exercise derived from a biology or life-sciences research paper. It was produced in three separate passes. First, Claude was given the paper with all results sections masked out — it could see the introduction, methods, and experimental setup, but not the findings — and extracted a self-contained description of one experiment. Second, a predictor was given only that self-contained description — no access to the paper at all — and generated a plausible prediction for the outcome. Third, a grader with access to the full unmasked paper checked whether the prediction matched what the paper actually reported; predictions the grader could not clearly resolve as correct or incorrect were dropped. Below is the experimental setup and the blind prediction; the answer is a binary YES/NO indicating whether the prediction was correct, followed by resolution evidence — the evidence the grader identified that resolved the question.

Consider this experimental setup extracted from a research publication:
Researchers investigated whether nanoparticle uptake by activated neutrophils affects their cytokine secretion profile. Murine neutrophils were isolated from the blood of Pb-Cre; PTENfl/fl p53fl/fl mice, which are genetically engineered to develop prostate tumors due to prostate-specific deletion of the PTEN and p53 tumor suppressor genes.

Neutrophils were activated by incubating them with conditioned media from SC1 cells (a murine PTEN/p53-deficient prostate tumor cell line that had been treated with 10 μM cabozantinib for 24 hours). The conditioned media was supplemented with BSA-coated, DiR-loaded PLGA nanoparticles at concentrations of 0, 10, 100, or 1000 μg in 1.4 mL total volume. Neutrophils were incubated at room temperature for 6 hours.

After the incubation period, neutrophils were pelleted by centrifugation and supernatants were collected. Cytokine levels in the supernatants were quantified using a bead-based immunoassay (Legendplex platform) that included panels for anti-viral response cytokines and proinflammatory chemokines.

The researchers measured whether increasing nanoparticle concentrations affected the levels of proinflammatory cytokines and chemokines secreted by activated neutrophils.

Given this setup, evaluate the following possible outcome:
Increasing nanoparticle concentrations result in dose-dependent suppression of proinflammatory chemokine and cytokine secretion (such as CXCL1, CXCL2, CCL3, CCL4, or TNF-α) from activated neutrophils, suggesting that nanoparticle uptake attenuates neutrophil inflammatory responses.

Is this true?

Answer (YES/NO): NO